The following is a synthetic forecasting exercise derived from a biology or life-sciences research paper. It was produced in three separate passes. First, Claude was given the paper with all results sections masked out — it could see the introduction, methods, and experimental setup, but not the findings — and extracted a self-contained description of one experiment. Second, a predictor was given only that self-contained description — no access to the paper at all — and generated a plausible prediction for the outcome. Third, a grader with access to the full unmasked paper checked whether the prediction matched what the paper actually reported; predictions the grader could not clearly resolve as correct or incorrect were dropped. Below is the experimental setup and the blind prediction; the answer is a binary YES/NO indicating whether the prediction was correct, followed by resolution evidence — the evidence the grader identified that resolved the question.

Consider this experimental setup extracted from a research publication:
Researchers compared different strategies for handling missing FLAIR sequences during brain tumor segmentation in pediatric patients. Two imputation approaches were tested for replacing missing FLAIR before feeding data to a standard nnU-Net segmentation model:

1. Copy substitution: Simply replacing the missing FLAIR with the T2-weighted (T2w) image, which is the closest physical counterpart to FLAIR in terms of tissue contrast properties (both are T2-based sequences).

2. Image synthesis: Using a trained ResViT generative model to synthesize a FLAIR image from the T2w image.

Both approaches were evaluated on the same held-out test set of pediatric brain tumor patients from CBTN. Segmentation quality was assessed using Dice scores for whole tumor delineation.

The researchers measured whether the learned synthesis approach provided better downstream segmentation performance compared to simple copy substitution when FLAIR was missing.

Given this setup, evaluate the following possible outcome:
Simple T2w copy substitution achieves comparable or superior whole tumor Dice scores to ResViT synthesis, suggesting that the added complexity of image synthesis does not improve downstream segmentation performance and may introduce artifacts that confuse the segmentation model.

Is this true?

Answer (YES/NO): NO